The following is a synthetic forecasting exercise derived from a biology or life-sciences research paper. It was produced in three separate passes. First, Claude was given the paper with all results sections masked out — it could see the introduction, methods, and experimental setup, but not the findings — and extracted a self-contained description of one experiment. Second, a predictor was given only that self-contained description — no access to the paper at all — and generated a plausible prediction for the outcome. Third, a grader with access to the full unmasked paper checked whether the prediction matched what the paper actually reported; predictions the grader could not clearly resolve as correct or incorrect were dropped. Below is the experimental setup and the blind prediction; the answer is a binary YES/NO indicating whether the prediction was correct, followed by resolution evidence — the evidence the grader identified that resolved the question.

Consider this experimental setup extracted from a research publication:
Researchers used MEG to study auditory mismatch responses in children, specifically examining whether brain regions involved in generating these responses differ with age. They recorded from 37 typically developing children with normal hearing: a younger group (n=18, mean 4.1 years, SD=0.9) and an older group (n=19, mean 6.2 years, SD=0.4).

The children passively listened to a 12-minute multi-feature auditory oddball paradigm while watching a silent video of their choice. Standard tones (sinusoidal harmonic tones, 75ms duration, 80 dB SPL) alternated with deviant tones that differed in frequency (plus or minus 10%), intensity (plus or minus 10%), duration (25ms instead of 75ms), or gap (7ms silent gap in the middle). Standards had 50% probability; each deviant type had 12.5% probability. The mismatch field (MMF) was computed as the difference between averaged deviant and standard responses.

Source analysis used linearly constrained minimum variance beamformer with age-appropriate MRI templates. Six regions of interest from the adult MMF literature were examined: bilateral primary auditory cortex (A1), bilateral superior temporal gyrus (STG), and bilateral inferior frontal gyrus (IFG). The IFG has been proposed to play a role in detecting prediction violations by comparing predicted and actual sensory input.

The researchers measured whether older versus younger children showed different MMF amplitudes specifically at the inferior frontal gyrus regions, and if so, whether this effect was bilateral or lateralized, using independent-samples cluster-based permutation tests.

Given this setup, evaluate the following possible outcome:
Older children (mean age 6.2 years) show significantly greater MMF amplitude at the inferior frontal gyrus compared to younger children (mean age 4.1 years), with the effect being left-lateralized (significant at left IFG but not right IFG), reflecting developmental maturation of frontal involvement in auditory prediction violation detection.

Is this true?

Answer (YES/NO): NO